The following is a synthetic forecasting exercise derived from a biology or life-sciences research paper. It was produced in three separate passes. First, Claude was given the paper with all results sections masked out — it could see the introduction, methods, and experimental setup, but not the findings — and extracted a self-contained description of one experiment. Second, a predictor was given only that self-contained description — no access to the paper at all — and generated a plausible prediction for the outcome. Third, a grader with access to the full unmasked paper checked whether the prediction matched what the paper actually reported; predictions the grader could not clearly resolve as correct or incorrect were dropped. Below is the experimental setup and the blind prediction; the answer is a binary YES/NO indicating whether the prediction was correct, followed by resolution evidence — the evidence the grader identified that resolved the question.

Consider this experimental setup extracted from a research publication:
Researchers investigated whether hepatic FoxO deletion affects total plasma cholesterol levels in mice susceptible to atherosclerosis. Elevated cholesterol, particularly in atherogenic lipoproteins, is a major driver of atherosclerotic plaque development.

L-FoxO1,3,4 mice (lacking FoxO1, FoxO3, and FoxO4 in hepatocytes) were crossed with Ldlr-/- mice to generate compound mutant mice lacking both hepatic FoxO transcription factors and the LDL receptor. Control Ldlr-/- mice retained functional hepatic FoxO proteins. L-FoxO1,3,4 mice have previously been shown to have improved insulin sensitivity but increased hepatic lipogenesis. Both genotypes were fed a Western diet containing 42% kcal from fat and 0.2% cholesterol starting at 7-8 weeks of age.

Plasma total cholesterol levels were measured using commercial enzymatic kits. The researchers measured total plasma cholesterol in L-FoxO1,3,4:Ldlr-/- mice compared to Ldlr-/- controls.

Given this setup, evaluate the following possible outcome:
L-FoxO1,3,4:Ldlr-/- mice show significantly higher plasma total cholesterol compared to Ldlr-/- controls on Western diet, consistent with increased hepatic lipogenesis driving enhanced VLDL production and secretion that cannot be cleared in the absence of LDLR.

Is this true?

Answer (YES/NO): NO